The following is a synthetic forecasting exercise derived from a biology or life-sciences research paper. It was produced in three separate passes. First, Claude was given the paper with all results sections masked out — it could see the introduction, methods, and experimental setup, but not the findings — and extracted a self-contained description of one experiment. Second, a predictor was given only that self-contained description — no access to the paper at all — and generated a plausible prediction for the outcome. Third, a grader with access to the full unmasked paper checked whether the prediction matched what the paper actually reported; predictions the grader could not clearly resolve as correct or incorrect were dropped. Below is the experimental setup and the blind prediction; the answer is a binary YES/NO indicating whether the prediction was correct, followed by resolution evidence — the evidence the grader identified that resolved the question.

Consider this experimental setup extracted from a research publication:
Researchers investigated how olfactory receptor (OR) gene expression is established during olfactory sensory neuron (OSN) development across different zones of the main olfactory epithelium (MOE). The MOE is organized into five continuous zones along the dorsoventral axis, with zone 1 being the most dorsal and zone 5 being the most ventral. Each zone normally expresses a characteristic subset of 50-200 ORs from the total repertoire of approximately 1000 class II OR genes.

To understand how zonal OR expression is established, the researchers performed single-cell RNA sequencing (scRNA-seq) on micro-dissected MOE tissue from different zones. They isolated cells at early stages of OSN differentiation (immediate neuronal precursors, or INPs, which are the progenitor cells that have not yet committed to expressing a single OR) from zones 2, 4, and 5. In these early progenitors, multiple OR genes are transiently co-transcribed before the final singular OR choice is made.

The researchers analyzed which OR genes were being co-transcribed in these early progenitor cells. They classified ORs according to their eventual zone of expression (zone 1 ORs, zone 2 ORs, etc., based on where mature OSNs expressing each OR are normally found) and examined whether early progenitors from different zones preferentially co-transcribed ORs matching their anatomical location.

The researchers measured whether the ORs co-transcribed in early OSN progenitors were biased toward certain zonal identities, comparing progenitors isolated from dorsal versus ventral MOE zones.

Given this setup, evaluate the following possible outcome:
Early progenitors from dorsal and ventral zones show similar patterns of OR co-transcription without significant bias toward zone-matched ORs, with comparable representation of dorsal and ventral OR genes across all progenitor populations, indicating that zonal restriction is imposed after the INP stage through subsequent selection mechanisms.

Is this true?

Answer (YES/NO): NO